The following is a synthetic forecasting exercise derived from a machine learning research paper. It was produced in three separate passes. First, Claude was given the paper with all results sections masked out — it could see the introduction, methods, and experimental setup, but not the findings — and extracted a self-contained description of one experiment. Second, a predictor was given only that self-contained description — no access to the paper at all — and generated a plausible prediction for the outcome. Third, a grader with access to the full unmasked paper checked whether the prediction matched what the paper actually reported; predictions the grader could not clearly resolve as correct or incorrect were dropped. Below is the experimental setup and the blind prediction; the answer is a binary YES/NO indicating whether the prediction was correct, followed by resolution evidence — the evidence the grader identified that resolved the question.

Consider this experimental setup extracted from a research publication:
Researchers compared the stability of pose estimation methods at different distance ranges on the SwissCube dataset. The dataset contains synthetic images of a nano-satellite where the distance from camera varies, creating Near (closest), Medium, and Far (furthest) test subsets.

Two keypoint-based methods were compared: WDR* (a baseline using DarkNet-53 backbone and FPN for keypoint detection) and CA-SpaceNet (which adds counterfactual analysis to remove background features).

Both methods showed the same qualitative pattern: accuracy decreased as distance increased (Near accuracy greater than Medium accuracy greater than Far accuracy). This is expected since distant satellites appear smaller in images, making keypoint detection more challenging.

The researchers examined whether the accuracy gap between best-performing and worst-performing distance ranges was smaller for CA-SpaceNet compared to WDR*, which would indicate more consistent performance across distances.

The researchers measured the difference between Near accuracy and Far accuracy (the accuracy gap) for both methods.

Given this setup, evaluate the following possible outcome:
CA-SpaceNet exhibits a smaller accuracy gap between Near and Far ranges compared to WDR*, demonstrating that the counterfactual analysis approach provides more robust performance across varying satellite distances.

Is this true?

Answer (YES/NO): YES